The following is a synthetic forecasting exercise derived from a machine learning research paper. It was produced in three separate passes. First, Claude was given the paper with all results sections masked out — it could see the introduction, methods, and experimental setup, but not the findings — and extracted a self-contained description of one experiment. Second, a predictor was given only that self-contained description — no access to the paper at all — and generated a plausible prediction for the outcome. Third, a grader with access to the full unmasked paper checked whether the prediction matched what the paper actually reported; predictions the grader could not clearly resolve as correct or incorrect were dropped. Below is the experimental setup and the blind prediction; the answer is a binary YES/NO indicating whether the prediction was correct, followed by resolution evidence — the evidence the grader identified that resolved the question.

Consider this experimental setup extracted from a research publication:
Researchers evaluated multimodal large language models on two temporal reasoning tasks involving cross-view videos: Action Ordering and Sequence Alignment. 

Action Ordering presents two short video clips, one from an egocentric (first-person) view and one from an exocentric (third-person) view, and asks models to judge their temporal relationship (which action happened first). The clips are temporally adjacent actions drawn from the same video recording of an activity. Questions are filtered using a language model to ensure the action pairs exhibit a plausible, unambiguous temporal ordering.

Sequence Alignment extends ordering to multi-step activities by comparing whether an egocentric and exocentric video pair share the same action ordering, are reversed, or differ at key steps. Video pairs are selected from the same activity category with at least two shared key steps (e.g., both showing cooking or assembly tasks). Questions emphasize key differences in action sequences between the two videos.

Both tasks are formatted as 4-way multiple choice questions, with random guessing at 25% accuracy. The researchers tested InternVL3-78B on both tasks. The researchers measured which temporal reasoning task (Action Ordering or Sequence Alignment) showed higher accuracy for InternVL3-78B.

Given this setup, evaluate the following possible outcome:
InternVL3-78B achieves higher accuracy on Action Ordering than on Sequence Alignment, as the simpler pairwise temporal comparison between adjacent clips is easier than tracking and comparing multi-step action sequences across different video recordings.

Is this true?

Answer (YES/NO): NO